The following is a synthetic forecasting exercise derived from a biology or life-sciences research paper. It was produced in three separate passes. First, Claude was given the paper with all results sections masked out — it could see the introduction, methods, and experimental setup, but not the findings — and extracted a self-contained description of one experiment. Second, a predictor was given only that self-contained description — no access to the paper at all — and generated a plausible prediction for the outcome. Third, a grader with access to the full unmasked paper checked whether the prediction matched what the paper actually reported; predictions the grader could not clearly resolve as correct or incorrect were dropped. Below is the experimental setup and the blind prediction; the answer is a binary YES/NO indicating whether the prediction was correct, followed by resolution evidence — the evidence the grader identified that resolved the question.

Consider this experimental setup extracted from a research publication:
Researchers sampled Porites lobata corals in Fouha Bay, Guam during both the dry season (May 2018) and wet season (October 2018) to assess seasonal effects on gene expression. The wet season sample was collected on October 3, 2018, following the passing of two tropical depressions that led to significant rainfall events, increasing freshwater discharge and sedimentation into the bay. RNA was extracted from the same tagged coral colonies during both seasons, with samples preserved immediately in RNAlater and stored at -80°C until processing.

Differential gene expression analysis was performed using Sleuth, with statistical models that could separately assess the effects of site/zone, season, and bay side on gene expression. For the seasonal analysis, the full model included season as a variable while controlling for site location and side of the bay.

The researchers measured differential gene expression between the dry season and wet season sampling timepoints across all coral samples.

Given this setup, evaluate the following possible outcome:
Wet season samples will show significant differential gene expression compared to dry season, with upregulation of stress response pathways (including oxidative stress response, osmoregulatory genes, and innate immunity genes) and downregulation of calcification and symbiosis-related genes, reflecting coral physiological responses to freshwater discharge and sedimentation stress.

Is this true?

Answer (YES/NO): NO